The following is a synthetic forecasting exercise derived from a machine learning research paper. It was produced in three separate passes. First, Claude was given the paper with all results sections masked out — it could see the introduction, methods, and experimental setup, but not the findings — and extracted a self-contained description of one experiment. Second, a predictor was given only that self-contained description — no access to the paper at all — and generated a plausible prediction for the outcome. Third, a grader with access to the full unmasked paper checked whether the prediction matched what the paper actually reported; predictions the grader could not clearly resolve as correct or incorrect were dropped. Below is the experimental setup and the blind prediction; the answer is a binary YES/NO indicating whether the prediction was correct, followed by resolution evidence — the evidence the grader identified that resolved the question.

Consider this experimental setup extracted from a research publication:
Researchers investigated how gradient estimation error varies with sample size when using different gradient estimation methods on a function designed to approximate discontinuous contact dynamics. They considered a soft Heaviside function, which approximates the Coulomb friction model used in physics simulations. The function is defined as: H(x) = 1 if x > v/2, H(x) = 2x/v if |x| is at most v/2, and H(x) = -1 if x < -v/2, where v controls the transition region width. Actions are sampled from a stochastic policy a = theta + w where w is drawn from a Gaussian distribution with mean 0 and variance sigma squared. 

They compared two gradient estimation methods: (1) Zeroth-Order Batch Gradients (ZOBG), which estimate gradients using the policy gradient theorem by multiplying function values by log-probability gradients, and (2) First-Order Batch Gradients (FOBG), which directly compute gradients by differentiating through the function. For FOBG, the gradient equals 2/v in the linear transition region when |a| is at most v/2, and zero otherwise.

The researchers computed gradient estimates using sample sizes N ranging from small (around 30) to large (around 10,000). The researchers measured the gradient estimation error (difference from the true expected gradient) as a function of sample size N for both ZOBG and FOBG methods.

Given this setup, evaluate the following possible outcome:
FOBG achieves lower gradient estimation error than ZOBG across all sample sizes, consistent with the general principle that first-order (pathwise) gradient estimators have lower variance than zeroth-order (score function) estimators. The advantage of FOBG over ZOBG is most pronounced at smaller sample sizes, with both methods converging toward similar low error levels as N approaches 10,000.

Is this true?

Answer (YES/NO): NO